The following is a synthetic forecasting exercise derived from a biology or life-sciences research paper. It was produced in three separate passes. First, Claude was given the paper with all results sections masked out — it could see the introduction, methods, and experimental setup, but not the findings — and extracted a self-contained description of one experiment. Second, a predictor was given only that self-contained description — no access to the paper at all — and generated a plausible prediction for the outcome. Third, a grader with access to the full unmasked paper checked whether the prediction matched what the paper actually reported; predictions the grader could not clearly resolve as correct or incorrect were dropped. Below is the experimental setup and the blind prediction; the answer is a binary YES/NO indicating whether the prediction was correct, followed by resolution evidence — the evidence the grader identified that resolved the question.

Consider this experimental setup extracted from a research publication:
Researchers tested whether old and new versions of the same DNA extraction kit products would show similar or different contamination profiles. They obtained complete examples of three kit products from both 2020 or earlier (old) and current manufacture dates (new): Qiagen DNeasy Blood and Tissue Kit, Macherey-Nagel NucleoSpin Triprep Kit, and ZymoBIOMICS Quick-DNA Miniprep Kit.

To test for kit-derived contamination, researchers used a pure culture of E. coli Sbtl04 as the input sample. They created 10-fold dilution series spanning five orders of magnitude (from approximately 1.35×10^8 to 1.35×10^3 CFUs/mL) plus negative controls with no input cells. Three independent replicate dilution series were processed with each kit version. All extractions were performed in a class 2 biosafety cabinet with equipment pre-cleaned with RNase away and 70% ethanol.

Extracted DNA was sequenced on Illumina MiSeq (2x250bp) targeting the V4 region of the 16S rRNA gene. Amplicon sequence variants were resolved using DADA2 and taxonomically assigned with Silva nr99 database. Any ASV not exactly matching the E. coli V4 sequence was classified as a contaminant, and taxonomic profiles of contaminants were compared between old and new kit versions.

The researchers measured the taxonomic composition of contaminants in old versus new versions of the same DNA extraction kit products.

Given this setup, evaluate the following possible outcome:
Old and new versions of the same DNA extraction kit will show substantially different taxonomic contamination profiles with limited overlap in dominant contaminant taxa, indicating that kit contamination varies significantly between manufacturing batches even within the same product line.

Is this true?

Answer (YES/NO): NO